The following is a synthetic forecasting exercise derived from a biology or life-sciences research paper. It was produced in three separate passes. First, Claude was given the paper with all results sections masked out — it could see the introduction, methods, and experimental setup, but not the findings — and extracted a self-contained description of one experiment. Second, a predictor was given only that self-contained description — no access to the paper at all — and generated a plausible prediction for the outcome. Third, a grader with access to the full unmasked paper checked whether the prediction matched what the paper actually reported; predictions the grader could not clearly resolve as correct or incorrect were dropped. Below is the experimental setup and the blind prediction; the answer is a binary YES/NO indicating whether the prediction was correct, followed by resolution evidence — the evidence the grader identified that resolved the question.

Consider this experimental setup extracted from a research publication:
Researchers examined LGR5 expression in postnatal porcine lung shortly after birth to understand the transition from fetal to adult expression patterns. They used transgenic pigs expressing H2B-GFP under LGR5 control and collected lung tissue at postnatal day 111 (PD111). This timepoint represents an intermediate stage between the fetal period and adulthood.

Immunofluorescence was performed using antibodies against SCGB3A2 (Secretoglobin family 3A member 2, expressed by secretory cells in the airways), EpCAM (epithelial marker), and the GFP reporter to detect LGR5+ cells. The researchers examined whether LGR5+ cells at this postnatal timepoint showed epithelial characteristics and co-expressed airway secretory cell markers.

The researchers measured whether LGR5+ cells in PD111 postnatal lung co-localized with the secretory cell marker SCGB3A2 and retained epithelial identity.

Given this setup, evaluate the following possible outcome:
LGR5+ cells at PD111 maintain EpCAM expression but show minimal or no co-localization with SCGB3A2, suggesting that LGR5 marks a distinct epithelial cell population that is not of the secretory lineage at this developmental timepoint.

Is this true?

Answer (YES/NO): NO